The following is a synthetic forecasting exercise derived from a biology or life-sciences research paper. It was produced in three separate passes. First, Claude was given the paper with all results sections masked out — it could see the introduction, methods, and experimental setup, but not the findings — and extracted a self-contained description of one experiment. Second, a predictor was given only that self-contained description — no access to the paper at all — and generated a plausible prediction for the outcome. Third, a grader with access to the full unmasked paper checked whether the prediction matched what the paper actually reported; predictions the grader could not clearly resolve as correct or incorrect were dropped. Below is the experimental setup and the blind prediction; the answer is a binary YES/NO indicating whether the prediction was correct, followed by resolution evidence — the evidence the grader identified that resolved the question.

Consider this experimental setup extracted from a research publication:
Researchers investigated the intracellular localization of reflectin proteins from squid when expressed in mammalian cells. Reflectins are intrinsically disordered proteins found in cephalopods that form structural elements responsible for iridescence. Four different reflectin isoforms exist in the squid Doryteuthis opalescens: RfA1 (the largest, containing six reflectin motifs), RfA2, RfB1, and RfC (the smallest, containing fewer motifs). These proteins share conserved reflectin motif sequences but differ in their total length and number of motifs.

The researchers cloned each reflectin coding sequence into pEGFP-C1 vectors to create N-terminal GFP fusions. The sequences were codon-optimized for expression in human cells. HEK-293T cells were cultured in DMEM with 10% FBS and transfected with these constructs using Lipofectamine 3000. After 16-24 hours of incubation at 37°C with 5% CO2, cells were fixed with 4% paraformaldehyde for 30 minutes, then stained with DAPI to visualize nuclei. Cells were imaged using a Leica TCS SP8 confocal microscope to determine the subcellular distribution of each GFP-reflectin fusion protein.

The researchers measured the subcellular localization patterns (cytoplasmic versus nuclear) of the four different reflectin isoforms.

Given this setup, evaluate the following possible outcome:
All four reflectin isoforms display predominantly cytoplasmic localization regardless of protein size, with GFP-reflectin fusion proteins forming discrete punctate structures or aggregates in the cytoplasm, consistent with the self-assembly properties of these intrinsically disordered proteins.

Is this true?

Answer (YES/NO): NO